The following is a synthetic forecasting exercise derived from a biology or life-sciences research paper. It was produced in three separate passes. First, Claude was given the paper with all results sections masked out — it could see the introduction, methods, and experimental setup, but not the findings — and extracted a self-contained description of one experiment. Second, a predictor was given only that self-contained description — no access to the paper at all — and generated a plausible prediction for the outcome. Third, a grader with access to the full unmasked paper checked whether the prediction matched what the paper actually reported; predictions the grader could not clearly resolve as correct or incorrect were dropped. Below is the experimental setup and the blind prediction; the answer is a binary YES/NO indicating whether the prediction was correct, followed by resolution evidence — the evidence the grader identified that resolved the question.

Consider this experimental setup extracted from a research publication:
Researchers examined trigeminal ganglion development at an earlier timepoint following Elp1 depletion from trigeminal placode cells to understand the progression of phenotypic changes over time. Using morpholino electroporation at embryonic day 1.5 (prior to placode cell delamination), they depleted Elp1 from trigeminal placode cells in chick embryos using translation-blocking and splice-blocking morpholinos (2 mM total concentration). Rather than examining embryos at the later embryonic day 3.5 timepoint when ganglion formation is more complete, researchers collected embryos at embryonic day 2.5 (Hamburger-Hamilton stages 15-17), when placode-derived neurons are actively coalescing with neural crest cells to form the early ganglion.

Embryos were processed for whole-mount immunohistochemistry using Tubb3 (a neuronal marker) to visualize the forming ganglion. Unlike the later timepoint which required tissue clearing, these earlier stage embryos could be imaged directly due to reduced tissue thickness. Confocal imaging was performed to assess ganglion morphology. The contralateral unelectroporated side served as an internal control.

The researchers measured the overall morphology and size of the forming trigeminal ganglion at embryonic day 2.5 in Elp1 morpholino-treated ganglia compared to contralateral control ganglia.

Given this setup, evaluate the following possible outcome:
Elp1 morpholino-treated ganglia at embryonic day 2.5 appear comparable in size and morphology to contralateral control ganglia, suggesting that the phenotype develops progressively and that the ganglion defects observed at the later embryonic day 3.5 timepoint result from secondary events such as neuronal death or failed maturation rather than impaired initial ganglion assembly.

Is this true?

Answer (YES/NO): NO